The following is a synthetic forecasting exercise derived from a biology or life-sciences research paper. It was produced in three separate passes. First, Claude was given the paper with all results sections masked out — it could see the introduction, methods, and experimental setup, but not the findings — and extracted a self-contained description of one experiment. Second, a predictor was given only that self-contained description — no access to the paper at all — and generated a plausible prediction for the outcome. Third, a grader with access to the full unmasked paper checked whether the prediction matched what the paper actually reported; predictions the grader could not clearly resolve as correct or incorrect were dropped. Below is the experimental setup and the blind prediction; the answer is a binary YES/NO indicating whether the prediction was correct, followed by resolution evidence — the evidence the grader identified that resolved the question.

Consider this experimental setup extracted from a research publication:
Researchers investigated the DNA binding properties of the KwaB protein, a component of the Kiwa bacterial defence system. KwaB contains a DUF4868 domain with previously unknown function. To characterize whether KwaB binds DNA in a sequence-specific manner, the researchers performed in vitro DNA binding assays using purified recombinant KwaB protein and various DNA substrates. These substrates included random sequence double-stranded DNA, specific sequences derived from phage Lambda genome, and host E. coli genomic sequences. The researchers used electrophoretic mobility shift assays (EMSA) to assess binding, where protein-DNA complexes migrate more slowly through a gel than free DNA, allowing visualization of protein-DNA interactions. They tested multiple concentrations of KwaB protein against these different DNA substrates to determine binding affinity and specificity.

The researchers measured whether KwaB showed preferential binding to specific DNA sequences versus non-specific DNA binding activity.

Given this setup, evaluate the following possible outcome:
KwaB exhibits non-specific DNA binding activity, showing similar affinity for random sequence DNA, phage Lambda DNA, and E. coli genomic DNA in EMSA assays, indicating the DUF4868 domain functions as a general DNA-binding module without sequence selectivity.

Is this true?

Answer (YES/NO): YES